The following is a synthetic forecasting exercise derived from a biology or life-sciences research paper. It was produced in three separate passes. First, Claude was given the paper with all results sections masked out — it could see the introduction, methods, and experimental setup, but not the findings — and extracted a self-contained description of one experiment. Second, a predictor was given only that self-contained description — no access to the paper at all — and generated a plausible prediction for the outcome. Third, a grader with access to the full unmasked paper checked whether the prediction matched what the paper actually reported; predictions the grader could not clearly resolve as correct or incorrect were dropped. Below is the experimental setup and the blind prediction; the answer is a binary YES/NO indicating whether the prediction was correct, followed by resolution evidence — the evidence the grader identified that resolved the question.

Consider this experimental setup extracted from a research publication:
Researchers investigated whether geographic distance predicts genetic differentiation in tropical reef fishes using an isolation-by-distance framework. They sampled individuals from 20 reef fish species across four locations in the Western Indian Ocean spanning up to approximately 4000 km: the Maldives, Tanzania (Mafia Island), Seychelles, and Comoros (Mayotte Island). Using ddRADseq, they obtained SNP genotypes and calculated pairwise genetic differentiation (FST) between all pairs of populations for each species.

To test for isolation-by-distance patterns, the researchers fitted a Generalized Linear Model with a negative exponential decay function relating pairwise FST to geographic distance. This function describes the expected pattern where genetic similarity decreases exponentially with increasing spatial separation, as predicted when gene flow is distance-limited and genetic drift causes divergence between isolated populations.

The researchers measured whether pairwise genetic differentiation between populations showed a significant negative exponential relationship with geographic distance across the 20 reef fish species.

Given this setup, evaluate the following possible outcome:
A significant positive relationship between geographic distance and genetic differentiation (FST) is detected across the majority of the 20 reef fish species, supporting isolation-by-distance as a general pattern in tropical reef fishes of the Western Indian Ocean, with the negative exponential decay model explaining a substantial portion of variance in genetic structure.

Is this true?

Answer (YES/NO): NO